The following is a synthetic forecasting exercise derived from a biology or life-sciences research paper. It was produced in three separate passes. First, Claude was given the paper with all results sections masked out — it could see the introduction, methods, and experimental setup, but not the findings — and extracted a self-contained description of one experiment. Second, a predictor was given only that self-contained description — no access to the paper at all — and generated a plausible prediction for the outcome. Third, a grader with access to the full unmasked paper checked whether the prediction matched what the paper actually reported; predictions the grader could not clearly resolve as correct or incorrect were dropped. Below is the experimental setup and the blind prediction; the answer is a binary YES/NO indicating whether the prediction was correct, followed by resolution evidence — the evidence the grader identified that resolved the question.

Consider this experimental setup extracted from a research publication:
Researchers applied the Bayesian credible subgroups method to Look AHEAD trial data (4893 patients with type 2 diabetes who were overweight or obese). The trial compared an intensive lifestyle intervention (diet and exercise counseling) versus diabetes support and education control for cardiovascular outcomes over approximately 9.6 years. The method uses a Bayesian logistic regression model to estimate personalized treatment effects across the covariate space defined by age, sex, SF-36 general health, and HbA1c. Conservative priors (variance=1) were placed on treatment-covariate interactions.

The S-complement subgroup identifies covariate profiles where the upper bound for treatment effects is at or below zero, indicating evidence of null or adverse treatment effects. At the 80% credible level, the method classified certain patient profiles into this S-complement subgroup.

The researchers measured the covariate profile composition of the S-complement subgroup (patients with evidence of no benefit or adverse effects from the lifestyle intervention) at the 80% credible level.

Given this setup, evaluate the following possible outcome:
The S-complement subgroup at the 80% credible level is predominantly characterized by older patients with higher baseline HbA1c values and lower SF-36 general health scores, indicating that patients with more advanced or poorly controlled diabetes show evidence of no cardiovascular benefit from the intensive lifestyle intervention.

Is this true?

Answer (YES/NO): NO